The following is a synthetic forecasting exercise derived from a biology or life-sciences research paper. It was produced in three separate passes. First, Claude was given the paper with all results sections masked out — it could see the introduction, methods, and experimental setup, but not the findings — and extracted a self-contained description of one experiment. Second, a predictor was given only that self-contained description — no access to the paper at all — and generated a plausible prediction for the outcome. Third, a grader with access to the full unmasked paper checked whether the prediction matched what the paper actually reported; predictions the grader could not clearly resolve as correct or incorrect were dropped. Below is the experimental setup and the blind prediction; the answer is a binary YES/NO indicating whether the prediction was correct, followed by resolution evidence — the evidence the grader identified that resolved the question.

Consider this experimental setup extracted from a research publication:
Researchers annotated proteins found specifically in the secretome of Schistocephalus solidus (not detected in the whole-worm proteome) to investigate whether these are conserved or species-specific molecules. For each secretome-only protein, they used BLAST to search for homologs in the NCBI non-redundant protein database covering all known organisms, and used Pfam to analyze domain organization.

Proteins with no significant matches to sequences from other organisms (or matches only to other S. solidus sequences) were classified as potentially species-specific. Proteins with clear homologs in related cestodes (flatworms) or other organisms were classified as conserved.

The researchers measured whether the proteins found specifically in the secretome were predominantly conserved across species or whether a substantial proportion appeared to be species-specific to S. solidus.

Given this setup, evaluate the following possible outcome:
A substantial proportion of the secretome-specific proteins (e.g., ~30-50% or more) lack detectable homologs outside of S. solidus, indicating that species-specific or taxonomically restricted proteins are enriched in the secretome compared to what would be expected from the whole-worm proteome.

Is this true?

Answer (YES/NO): YES